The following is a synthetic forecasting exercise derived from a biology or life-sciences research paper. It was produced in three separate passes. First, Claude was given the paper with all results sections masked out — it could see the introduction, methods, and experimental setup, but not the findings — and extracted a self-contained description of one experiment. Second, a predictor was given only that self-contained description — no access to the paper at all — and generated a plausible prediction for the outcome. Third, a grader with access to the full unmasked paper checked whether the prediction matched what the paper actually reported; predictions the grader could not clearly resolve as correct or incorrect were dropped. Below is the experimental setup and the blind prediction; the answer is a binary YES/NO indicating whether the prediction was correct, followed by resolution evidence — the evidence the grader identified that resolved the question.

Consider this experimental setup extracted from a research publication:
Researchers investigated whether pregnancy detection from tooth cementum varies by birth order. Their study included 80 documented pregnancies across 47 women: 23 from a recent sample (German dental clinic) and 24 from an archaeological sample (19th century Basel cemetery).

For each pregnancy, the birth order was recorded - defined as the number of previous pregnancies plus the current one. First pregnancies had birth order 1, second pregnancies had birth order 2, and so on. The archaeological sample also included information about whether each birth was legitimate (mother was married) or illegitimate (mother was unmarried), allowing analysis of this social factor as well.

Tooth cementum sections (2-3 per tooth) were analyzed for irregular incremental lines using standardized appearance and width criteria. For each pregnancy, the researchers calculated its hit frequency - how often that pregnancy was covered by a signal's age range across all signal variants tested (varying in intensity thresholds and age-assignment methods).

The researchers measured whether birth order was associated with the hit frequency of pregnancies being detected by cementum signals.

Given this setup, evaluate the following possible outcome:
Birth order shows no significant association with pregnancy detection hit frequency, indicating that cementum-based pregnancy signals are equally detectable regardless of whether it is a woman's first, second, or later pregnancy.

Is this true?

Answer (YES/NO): YES